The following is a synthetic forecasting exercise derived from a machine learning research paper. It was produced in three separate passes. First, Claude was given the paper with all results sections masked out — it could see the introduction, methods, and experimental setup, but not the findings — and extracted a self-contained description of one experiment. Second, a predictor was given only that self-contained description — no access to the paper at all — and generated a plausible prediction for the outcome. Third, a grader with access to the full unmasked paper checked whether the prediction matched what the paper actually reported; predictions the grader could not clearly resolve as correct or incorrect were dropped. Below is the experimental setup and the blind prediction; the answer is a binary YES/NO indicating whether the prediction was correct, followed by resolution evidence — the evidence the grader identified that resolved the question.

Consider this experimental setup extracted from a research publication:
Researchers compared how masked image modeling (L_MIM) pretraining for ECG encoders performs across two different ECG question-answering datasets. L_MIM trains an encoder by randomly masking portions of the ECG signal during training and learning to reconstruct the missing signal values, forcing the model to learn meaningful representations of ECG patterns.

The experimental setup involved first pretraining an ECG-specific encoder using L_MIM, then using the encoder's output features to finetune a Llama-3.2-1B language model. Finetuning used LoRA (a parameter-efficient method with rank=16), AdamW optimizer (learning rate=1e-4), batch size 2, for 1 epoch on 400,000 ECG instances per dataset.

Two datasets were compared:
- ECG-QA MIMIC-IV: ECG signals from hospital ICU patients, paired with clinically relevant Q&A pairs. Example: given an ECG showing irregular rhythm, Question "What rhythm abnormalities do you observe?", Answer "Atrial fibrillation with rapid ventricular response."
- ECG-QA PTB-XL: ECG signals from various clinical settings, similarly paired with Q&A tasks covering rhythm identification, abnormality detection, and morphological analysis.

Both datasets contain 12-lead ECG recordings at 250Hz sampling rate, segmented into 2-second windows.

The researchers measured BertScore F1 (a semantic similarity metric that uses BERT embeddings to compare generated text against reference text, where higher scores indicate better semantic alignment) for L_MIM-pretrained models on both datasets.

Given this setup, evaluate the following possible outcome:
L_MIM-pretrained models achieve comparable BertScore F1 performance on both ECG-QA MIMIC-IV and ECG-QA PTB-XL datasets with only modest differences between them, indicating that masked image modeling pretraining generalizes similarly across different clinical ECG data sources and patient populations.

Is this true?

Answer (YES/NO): NO